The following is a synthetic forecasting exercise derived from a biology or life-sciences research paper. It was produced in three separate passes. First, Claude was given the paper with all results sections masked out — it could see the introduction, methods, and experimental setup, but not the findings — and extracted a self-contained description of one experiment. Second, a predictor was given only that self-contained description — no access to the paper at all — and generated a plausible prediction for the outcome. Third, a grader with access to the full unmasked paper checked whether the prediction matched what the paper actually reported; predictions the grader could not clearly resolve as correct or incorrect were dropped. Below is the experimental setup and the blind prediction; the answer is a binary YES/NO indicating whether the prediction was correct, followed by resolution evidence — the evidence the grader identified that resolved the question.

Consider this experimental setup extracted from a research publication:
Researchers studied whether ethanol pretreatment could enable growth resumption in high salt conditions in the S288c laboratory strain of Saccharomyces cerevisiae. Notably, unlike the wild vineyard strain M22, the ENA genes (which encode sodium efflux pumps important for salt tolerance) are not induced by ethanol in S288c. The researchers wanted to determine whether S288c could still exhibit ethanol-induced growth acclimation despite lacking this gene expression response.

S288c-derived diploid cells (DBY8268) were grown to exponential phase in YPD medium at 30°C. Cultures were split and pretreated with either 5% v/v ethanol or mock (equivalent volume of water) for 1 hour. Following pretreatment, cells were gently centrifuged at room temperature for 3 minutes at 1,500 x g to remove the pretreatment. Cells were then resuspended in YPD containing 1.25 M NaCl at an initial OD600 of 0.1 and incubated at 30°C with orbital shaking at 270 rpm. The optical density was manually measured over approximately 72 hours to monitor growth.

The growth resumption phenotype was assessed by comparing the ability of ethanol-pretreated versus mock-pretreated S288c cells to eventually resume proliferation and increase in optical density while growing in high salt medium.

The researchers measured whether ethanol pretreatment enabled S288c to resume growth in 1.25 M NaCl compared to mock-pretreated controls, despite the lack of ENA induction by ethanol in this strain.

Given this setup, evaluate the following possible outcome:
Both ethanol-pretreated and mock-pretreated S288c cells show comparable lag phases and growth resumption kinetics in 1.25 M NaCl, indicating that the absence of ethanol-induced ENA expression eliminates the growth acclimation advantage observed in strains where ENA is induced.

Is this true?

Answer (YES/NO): NO